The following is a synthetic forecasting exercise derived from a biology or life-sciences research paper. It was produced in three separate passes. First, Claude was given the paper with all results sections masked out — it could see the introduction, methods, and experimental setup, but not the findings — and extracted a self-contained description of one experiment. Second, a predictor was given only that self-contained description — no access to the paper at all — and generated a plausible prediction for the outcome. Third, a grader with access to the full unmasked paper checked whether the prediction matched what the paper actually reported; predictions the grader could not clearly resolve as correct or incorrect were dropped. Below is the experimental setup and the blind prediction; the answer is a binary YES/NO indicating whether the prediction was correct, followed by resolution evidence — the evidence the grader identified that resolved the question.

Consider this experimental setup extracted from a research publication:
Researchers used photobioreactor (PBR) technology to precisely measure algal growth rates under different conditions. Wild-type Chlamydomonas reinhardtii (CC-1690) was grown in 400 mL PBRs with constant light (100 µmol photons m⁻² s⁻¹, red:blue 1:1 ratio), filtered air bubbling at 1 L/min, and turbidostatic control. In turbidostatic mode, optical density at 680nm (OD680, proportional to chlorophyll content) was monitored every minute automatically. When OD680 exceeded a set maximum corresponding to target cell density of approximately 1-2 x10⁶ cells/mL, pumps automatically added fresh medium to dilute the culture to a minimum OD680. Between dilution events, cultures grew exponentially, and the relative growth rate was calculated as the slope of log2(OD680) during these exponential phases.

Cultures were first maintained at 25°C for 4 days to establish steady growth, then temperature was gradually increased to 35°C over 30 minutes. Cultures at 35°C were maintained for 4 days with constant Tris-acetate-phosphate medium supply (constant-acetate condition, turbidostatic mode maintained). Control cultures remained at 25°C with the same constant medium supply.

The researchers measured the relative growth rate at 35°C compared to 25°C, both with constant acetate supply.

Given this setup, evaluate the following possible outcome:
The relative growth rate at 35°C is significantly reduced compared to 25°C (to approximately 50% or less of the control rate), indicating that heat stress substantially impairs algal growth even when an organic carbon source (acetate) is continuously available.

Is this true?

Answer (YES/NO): NO